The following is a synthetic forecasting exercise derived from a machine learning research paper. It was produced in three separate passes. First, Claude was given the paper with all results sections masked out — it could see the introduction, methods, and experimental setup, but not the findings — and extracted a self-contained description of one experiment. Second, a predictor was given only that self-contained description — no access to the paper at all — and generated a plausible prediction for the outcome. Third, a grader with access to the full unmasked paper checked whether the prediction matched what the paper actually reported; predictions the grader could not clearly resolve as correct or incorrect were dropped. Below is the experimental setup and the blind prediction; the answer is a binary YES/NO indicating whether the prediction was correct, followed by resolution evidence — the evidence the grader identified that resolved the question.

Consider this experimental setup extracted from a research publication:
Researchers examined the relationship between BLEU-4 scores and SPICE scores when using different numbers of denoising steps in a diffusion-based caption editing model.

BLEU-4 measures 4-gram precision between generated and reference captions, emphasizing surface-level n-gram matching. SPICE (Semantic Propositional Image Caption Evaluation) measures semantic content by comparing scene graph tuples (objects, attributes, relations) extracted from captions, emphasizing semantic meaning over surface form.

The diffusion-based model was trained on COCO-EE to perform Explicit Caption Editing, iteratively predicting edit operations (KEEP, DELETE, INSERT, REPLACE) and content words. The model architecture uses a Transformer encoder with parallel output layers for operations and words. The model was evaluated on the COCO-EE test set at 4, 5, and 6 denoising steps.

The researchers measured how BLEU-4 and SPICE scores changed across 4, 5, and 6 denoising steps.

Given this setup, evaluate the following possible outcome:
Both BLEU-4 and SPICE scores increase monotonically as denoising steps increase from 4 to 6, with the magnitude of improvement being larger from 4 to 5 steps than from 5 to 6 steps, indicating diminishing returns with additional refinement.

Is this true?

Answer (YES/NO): NO